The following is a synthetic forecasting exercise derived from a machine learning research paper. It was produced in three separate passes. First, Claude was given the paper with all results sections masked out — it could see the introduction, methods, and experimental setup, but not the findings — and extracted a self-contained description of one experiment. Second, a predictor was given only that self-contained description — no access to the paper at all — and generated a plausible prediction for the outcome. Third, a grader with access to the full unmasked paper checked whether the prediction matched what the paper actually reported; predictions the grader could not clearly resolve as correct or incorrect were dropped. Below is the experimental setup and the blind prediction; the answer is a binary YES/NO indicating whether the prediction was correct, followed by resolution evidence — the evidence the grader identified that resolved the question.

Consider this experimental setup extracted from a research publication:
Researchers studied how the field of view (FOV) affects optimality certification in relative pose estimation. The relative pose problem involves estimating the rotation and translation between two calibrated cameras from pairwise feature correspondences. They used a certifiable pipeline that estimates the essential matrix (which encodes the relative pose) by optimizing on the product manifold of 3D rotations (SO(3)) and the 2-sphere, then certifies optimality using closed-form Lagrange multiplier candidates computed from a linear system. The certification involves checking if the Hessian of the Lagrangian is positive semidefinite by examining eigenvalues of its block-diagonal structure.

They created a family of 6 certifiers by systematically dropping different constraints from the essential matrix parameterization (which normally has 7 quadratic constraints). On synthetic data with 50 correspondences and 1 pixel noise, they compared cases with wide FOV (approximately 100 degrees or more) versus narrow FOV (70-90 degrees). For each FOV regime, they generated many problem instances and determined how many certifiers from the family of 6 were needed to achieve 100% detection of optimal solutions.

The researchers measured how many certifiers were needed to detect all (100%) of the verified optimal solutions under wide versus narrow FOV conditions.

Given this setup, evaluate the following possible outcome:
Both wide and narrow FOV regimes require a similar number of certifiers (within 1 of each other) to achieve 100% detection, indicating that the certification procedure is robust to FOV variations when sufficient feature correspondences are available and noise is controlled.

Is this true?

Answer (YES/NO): NO